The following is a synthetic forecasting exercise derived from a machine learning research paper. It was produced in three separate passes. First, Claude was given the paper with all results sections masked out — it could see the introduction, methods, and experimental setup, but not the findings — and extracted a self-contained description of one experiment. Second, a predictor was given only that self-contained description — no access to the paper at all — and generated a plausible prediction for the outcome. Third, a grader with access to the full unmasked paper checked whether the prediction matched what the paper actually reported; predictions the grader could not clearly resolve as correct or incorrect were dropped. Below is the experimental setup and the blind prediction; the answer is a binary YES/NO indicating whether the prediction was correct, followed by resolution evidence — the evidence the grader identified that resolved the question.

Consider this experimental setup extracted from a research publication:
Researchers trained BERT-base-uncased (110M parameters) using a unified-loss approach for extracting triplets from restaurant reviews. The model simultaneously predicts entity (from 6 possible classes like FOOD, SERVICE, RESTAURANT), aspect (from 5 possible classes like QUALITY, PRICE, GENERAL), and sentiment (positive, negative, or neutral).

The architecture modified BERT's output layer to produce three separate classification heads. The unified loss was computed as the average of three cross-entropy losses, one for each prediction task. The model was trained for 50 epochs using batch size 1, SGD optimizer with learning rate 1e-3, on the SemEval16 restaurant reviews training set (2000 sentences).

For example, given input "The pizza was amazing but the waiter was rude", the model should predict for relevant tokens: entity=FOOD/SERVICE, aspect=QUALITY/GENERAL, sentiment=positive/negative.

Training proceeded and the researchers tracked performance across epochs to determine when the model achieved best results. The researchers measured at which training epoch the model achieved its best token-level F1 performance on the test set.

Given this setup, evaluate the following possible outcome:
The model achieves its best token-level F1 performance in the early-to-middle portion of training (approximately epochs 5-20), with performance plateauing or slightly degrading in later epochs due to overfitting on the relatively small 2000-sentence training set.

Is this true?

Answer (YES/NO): NO